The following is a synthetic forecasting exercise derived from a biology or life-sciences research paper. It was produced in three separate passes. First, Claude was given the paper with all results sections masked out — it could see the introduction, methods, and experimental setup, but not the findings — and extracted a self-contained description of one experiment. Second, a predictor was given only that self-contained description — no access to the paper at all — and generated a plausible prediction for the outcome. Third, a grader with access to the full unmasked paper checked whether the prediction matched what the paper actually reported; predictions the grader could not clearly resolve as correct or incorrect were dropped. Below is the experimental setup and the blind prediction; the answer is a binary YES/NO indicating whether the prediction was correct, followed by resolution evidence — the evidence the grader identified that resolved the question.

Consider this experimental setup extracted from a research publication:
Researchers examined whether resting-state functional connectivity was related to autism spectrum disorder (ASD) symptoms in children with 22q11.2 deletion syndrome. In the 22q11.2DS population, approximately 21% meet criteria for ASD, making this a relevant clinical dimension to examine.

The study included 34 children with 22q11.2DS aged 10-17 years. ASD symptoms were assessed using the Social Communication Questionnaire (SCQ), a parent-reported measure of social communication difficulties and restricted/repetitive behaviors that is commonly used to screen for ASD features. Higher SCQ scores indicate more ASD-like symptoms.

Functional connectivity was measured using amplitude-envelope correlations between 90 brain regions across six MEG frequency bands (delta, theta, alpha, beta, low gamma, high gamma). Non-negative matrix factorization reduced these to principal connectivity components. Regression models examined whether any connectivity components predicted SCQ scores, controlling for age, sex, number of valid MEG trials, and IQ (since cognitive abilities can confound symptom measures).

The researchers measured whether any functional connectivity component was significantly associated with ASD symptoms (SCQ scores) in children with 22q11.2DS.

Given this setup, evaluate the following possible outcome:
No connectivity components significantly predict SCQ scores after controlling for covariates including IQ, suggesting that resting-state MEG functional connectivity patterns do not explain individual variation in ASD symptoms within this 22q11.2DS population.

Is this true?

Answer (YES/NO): NO